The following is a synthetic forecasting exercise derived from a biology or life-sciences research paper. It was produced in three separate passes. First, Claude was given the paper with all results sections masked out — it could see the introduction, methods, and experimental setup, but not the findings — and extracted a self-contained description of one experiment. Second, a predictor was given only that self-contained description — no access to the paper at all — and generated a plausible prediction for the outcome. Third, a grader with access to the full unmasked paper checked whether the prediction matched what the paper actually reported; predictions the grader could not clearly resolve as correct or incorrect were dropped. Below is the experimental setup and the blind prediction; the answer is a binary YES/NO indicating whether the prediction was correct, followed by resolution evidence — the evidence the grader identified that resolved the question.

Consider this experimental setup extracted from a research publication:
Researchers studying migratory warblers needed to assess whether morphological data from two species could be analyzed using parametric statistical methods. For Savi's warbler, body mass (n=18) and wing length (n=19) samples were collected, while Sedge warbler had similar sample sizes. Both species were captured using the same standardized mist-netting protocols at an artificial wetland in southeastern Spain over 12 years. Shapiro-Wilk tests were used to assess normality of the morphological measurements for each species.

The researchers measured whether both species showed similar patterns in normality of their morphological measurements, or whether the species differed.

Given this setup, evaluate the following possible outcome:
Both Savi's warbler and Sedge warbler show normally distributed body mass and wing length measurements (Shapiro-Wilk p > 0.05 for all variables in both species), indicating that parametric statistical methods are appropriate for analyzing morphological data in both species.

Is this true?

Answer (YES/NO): NO